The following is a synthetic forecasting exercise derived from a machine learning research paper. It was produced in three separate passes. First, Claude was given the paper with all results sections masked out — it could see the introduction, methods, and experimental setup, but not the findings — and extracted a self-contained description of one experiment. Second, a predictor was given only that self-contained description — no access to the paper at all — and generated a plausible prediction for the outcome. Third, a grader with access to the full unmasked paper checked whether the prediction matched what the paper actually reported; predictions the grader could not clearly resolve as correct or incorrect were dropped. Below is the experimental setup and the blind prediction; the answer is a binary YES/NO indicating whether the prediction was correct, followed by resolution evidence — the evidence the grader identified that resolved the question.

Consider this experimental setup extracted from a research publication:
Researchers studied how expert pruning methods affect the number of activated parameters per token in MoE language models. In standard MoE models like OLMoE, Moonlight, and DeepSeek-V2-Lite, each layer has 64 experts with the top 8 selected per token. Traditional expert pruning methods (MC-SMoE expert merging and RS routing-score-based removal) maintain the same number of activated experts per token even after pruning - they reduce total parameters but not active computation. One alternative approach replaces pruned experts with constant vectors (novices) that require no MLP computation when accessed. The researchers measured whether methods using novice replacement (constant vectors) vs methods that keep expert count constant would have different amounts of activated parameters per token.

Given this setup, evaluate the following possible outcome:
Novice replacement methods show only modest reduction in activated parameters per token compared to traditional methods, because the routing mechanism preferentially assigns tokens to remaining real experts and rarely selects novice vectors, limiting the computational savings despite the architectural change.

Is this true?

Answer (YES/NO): NO